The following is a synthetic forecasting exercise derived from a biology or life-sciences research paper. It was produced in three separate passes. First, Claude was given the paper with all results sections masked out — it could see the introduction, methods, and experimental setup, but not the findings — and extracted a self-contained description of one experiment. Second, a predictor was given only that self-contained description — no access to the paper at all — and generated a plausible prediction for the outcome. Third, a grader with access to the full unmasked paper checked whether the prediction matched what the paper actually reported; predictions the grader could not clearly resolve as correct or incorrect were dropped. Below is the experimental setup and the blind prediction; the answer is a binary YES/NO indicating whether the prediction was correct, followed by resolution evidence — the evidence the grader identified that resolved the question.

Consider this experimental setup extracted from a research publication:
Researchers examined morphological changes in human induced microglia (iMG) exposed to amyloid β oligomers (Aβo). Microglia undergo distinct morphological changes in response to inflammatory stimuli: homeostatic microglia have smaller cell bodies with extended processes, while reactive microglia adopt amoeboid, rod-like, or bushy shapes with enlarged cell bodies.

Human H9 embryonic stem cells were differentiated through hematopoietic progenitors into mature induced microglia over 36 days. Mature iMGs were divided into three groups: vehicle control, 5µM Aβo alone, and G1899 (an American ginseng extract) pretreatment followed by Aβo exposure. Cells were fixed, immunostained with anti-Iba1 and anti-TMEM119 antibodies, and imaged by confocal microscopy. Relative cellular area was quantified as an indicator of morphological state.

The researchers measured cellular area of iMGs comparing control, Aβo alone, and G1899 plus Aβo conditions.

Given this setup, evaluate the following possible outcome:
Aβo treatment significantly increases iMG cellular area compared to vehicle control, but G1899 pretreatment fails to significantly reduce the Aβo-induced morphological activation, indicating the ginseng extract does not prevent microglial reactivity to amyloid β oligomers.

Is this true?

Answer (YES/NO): NO